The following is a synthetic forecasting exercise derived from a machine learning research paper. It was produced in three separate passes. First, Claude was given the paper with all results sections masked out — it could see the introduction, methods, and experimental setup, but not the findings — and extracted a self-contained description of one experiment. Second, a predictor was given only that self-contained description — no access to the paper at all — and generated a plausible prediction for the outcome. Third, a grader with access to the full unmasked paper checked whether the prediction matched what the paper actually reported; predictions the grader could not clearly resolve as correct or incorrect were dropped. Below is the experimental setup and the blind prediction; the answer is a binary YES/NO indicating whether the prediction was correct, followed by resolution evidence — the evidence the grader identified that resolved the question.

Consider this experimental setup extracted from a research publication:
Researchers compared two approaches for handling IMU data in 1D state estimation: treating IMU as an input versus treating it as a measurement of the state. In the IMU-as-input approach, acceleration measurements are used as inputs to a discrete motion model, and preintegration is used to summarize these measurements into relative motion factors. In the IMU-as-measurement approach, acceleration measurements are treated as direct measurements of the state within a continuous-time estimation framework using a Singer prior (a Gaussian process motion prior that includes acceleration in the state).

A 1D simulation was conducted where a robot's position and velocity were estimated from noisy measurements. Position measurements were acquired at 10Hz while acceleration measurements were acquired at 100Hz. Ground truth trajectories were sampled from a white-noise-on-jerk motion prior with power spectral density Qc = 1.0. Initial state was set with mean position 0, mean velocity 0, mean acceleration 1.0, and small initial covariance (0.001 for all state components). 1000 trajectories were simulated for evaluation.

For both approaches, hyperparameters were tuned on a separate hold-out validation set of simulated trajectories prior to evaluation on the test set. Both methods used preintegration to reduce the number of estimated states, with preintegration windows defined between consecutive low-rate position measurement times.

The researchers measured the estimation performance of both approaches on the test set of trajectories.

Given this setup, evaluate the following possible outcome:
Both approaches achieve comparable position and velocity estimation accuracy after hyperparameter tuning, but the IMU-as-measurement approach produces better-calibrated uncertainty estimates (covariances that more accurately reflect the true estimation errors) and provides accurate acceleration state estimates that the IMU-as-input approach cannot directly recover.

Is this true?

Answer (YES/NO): NO